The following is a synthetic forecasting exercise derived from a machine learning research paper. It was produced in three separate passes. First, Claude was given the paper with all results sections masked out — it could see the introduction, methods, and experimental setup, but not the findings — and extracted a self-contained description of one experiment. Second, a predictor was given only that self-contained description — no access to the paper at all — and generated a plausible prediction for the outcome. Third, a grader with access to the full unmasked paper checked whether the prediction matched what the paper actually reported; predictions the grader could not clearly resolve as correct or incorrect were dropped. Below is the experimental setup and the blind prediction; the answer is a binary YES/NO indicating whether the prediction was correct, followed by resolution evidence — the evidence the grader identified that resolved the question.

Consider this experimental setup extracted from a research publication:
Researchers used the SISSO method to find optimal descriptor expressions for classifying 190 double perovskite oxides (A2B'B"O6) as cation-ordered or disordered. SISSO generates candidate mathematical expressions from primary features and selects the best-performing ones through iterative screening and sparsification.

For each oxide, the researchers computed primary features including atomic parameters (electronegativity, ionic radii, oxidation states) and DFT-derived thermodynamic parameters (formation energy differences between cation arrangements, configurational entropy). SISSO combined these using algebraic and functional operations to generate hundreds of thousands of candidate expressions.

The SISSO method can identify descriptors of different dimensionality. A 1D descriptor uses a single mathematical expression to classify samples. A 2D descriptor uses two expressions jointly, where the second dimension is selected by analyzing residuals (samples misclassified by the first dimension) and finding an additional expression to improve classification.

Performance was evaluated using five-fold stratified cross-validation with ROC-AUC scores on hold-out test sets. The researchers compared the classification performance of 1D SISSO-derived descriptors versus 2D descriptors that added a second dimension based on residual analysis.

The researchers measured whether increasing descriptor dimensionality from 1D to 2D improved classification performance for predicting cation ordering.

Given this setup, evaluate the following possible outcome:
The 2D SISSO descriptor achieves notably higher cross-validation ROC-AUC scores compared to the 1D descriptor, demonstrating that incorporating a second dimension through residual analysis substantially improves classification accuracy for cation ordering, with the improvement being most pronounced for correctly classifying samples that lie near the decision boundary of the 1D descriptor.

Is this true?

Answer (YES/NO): NO